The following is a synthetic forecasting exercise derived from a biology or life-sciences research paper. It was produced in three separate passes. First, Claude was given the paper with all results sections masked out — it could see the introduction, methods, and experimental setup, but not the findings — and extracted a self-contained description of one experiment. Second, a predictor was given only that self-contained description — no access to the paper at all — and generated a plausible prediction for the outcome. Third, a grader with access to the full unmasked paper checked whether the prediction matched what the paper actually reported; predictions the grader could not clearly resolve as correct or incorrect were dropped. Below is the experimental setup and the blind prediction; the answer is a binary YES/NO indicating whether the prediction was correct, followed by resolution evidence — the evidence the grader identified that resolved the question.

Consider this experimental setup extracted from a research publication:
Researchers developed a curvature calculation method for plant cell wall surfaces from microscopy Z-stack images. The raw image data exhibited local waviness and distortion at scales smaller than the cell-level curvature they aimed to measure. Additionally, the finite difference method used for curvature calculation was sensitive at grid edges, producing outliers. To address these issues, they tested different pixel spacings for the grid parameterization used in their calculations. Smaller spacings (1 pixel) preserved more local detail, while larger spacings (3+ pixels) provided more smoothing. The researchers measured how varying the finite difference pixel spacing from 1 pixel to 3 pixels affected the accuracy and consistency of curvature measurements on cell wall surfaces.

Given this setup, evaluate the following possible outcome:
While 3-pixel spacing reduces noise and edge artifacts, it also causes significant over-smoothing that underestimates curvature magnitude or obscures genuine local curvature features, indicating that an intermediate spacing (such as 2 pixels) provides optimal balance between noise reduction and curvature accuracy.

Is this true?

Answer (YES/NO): NO